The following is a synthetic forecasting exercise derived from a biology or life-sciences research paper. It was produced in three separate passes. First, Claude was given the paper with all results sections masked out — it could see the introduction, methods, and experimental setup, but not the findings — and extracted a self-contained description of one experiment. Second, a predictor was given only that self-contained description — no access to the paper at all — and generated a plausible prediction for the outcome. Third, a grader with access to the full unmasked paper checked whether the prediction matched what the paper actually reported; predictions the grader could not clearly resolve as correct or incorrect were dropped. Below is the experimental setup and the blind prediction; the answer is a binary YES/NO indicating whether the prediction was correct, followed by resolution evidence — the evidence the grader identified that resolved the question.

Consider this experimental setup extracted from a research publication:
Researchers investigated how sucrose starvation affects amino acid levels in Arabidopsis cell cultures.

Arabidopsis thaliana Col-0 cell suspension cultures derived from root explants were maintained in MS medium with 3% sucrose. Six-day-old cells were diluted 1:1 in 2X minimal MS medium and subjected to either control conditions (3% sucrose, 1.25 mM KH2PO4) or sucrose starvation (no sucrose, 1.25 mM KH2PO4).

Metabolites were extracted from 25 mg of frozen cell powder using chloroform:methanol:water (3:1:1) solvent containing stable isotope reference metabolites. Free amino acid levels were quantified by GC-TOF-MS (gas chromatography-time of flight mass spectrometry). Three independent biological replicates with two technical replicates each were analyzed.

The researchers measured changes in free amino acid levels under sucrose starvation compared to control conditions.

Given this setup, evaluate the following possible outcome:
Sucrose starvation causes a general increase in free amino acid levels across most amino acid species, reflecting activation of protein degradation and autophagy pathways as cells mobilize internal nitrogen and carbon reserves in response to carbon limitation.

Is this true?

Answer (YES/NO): NO